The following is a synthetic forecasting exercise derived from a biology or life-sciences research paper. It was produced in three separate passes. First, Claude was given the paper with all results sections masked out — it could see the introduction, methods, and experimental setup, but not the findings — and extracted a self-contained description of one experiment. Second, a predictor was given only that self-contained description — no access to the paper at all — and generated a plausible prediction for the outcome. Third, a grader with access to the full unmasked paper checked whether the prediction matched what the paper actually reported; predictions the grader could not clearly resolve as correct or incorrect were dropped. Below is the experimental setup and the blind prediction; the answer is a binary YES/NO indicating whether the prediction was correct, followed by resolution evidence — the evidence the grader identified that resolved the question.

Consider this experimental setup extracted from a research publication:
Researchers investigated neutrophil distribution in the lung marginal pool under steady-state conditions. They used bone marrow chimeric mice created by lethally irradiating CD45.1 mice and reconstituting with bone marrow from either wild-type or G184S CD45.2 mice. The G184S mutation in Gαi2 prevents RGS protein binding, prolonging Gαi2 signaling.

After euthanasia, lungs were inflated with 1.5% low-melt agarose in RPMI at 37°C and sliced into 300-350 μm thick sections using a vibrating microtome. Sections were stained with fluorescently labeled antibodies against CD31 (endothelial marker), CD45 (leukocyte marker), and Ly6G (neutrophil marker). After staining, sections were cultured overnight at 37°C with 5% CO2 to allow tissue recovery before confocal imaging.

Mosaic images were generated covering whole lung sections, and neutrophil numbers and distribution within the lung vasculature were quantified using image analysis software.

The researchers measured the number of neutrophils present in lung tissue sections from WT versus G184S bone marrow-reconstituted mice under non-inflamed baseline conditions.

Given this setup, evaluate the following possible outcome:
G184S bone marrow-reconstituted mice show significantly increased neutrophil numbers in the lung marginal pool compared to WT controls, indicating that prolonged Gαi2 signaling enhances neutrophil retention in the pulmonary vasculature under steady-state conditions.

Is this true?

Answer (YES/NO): YES